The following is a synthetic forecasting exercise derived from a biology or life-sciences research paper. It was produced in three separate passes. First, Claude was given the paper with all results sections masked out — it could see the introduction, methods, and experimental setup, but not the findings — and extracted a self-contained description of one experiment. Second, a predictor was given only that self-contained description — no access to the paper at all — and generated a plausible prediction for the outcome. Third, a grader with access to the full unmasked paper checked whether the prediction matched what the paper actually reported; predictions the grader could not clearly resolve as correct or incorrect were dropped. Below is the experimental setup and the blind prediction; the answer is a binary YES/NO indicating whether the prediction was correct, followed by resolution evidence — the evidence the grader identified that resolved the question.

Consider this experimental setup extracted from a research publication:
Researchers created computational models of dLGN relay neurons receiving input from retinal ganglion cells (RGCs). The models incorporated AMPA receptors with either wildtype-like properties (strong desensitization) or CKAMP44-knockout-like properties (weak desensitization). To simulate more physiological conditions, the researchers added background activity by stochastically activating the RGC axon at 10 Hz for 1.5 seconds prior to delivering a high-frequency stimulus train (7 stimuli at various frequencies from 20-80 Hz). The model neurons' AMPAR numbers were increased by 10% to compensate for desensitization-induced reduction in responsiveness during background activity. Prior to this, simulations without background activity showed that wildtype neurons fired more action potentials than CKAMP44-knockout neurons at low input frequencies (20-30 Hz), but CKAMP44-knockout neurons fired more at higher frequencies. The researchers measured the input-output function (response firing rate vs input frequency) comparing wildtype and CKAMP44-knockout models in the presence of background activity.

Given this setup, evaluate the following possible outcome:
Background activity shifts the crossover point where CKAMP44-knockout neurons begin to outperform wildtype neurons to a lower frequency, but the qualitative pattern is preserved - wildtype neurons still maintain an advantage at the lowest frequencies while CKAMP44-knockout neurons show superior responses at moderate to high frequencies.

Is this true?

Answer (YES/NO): NO